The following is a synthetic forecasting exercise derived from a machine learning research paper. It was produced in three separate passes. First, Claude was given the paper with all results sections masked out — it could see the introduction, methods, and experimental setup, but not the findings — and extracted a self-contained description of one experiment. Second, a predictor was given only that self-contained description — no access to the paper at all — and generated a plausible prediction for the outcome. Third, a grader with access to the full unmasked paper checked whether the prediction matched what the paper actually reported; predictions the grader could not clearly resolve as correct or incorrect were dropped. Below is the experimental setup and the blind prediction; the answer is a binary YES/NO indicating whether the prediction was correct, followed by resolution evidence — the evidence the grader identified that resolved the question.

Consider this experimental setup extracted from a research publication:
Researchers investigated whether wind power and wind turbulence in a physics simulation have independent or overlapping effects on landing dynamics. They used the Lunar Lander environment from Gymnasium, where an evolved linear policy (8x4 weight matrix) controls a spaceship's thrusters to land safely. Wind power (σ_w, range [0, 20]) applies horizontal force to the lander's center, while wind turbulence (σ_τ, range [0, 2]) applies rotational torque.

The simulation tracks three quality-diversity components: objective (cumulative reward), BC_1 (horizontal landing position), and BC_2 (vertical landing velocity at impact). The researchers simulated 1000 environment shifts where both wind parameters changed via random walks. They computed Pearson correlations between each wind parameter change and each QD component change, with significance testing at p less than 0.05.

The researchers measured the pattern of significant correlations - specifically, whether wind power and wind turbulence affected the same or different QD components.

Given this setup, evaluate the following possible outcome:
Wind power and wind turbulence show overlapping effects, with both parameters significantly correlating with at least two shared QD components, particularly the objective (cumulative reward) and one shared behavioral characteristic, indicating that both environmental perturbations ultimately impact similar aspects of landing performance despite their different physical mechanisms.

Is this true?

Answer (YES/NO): NO